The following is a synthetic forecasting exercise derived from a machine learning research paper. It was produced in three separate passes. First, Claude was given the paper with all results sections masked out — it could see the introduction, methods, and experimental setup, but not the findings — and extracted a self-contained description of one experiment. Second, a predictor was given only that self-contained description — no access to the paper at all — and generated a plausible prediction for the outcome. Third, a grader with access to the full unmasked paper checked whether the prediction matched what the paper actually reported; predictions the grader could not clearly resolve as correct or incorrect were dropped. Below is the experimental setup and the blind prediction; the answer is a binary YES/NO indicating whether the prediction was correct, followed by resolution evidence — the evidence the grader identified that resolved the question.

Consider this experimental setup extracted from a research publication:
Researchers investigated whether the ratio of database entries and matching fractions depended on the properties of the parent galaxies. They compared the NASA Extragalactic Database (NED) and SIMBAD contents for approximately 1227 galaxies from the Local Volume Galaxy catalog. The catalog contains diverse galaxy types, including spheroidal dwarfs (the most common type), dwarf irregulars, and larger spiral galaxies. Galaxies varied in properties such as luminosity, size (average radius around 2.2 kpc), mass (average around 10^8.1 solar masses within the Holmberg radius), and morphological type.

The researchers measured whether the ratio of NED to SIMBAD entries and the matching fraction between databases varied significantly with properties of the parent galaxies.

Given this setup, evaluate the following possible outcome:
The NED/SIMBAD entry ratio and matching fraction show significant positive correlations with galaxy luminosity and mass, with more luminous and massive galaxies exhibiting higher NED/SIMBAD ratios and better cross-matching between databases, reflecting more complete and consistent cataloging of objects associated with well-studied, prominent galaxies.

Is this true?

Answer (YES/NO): NO